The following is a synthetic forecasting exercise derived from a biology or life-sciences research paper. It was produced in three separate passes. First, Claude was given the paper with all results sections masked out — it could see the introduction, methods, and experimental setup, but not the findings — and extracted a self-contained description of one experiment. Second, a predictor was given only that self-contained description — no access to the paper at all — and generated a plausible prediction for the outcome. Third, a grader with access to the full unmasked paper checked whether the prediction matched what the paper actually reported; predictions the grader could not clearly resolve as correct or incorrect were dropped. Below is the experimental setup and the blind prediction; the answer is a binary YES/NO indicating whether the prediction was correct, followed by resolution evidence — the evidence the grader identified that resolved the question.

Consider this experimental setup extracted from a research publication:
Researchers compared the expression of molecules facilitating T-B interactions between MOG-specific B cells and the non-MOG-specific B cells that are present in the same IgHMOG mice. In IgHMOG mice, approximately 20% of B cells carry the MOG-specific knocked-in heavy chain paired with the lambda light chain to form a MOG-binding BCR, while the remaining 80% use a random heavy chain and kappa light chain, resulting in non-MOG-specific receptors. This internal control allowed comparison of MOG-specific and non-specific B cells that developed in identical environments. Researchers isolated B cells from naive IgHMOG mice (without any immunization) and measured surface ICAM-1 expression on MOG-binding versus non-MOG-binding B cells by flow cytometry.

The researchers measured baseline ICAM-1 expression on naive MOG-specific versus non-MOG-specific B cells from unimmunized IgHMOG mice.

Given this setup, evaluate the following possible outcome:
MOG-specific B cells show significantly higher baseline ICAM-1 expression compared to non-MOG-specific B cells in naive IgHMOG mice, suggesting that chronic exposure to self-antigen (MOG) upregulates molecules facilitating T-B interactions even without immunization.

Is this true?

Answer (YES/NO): NO